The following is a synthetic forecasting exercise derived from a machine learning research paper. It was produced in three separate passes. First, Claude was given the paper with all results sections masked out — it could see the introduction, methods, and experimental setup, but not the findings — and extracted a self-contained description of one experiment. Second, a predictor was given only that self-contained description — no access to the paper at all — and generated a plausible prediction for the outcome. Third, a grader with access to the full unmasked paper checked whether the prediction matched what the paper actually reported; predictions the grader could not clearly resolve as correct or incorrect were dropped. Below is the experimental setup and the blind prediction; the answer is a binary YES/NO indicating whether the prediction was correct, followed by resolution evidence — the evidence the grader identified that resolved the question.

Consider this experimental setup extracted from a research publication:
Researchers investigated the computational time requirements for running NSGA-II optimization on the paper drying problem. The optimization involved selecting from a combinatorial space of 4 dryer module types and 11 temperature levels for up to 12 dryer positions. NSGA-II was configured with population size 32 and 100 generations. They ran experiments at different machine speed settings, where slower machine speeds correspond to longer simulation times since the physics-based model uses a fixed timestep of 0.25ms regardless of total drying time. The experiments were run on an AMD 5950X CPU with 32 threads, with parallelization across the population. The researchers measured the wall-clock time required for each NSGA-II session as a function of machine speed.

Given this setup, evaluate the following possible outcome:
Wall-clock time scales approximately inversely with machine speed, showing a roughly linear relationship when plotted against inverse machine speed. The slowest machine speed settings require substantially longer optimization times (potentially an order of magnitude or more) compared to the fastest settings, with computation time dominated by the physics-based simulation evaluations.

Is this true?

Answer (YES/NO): NO